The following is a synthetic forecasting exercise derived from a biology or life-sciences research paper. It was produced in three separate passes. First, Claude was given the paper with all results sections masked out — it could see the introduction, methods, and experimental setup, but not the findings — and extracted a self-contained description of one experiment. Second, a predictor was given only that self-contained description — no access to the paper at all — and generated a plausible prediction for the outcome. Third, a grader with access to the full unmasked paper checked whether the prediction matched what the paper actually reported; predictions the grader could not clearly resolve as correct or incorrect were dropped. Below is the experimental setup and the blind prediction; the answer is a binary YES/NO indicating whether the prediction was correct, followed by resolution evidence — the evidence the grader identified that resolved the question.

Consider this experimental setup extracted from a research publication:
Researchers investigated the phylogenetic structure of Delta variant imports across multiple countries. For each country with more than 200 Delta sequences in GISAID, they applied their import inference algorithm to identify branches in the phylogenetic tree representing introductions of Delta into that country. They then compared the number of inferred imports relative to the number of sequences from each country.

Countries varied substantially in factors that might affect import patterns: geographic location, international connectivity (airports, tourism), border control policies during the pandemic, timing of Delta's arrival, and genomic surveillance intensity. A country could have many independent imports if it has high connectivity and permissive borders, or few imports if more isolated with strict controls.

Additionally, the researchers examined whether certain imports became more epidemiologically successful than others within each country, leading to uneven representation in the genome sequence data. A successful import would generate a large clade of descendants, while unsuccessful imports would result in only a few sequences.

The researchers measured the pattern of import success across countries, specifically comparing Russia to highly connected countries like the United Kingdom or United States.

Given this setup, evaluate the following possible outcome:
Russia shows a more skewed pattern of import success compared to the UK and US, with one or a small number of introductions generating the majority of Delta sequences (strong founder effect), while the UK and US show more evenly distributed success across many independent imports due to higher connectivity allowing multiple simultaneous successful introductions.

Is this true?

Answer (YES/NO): YES